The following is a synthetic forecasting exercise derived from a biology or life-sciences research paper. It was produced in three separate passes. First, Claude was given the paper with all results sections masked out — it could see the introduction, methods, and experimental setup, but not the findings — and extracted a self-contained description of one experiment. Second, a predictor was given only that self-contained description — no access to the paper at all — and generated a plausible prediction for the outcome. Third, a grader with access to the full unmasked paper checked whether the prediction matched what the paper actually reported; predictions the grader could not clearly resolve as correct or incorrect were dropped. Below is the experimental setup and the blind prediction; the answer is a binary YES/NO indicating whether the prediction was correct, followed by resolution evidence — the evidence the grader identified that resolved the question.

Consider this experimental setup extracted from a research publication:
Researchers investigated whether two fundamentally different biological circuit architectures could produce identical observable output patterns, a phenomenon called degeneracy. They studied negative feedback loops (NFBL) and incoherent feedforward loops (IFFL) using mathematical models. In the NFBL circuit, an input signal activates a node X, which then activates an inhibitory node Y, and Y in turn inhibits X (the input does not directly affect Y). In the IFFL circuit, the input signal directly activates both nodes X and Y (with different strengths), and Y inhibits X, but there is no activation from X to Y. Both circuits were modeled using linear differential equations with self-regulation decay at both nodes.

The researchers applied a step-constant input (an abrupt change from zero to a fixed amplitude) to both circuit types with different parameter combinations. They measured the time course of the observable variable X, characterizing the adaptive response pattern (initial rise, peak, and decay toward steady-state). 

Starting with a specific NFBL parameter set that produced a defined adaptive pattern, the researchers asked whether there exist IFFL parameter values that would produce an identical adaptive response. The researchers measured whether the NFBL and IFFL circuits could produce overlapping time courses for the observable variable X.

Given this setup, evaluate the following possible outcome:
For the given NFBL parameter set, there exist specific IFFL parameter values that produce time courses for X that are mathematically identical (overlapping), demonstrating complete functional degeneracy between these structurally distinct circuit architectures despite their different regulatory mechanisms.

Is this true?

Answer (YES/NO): YES